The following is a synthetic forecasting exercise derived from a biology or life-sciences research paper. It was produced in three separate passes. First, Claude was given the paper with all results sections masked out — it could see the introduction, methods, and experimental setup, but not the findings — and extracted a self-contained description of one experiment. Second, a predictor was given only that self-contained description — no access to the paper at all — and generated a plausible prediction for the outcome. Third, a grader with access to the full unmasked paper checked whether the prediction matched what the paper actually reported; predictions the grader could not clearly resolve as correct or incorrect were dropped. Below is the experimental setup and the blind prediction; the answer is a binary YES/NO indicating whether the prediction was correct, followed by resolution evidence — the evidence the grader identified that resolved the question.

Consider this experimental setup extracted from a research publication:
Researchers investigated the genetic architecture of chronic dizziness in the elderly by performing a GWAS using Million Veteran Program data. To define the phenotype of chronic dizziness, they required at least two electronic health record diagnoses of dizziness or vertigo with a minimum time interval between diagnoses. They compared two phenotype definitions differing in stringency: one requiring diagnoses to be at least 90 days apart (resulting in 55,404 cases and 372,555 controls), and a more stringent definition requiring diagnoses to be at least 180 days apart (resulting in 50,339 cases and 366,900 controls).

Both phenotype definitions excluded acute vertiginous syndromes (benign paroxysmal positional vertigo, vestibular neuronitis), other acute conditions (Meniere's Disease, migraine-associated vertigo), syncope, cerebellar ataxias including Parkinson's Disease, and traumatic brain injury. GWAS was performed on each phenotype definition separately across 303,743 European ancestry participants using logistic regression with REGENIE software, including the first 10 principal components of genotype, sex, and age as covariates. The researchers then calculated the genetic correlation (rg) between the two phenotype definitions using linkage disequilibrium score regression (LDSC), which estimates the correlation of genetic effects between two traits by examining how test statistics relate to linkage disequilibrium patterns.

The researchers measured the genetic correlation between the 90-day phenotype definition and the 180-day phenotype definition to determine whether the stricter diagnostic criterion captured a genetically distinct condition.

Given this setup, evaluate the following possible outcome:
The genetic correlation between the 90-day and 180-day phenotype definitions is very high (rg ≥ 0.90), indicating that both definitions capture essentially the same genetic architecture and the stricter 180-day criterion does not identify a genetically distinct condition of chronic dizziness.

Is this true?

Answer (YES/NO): YES